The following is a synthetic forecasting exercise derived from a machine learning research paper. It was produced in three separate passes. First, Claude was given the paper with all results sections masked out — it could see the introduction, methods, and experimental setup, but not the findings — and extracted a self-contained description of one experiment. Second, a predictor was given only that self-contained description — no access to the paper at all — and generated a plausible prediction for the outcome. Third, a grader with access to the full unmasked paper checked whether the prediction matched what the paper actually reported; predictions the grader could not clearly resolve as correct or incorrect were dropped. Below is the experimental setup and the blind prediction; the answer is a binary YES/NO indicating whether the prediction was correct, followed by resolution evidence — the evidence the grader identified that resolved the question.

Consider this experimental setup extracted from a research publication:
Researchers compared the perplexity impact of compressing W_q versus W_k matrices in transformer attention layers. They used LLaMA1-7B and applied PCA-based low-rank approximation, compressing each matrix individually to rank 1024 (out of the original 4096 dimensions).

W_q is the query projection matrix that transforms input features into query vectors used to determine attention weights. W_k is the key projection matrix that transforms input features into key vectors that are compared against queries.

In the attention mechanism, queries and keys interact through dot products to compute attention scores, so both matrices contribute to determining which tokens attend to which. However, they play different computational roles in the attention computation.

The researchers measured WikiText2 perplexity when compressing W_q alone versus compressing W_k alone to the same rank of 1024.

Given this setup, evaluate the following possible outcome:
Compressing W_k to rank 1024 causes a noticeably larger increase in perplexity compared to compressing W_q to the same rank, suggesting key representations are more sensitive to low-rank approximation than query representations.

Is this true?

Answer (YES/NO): NO